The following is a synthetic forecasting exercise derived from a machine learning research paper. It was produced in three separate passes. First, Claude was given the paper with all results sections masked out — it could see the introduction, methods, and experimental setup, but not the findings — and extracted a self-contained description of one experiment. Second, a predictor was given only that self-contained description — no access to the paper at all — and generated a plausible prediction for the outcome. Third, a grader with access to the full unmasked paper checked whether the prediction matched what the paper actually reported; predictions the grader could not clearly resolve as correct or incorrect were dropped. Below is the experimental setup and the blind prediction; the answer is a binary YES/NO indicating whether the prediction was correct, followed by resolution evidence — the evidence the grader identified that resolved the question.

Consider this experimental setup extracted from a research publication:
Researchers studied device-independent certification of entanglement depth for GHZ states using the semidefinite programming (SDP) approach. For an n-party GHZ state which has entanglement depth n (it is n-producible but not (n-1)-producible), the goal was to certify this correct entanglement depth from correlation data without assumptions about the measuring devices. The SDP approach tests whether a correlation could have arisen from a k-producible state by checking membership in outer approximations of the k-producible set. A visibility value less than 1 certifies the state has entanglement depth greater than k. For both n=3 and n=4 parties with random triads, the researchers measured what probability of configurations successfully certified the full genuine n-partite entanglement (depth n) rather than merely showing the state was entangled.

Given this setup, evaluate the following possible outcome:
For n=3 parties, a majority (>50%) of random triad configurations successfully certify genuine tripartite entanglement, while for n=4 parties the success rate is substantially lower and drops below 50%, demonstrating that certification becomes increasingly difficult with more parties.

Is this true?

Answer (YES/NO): NO